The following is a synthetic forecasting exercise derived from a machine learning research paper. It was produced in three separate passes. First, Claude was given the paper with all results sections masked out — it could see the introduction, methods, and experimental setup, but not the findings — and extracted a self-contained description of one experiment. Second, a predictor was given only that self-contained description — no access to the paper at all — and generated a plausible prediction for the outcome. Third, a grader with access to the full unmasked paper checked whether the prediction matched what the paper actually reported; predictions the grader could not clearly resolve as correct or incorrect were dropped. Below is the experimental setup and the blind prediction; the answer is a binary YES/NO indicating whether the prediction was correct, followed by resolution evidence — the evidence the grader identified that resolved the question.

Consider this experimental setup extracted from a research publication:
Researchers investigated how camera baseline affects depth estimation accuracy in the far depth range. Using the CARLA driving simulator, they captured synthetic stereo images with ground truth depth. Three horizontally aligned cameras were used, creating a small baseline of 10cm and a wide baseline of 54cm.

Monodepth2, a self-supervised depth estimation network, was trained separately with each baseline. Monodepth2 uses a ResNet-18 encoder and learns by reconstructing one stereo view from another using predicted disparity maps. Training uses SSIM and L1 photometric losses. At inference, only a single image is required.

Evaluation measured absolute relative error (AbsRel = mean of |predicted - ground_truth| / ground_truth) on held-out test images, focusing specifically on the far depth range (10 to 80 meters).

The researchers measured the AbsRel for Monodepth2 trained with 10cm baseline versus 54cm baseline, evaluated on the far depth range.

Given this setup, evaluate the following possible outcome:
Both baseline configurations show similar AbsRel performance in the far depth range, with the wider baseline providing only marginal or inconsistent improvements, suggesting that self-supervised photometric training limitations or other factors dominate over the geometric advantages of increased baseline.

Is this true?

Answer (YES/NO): NO